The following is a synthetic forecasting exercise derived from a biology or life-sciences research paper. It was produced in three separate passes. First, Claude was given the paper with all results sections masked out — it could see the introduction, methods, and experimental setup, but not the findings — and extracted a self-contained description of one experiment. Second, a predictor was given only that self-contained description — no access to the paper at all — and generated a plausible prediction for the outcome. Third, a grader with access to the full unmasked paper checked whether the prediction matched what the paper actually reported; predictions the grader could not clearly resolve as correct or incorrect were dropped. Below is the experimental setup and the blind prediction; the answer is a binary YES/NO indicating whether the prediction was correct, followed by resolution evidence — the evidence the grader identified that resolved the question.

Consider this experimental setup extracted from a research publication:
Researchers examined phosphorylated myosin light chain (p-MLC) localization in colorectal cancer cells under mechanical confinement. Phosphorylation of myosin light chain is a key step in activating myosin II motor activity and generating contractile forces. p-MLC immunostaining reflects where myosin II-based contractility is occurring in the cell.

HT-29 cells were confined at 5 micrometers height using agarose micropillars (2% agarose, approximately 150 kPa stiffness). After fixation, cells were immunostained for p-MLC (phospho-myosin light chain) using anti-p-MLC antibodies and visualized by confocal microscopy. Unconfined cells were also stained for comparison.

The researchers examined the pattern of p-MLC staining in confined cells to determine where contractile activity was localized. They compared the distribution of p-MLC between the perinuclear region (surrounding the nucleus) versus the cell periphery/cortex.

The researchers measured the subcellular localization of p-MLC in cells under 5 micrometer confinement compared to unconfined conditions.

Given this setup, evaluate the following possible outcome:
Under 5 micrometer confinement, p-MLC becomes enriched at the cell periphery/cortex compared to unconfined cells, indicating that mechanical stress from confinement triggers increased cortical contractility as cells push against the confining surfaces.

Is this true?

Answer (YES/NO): NO